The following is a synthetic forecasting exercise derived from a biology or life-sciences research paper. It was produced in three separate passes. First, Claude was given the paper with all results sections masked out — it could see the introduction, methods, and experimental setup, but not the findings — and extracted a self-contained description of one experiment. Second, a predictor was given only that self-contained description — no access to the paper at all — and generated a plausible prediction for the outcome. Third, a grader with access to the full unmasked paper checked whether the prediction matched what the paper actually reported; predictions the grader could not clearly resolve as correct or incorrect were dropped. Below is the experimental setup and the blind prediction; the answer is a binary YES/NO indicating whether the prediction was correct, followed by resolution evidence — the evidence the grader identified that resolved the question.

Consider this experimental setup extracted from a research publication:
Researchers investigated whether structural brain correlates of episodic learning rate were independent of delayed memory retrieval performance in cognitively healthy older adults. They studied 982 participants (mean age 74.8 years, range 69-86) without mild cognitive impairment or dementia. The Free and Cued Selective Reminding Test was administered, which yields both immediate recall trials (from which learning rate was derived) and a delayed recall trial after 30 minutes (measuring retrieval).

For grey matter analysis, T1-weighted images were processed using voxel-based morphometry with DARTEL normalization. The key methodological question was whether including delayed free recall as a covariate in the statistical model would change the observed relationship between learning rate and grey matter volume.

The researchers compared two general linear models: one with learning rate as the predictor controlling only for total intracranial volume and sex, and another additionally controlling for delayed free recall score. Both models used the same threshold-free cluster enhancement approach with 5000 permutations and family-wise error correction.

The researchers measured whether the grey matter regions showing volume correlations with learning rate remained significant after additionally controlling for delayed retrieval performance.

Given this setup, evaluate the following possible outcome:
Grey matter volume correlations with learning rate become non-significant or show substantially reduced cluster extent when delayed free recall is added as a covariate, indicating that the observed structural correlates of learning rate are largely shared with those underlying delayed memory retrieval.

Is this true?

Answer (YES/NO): NO